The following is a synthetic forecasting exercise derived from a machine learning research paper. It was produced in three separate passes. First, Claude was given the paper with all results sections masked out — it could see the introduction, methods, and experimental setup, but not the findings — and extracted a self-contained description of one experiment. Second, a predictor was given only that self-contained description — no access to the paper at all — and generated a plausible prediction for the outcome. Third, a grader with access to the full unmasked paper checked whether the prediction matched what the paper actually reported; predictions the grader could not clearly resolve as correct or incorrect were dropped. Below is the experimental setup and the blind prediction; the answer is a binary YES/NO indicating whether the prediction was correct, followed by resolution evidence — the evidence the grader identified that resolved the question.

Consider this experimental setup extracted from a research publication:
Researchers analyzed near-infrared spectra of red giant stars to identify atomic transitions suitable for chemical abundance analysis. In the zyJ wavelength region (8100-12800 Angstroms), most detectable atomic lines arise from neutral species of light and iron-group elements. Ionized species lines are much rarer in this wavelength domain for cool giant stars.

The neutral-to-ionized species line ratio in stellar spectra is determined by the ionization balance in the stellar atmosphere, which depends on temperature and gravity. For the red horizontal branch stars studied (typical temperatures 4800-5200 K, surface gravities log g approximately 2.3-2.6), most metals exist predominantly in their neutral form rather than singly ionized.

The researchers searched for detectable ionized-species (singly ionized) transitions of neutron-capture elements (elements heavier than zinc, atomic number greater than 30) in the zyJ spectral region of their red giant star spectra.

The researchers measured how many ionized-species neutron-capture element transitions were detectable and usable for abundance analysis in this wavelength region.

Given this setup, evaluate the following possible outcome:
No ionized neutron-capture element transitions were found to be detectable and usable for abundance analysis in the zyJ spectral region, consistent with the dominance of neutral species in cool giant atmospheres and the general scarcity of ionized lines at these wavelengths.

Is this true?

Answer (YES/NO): NO